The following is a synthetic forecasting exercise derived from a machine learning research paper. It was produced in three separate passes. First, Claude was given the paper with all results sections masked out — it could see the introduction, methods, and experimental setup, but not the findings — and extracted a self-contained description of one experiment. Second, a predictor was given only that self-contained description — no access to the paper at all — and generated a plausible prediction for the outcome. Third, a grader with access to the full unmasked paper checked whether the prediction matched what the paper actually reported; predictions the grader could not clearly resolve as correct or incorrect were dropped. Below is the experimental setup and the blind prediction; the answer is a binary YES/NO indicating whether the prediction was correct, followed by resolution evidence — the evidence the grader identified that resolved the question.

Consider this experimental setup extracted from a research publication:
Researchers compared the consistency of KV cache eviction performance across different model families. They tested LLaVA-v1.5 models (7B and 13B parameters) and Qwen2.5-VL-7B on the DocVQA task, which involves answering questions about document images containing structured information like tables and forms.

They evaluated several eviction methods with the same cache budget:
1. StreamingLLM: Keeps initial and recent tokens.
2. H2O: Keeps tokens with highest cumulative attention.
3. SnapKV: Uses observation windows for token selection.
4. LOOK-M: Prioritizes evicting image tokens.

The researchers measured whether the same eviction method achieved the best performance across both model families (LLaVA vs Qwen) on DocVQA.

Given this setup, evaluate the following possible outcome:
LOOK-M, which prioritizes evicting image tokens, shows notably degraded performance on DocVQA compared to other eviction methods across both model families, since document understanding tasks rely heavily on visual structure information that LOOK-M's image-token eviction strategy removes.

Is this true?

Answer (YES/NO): NO